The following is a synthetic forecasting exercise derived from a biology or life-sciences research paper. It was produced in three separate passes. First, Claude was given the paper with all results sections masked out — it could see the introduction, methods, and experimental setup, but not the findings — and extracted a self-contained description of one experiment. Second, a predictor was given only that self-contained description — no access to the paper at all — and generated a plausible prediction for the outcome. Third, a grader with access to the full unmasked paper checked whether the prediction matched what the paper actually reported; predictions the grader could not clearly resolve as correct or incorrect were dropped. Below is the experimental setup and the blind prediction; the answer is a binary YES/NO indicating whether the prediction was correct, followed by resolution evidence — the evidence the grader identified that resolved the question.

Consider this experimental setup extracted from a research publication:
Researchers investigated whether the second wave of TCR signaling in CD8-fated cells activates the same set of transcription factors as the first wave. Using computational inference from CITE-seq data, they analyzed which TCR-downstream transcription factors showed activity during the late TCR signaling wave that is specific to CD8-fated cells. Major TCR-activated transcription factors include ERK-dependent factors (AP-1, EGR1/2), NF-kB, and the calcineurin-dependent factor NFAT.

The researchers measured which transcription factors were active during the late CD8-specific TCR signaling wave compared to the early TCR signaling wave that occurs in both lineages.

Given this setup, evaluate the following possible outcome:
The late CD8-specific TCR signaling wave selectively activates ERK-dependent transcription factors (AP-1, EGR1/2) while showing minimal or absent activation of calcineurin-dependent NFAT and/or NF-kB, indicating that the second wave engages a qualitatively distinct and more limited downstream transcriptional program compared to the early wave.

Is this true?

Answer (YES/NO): NO